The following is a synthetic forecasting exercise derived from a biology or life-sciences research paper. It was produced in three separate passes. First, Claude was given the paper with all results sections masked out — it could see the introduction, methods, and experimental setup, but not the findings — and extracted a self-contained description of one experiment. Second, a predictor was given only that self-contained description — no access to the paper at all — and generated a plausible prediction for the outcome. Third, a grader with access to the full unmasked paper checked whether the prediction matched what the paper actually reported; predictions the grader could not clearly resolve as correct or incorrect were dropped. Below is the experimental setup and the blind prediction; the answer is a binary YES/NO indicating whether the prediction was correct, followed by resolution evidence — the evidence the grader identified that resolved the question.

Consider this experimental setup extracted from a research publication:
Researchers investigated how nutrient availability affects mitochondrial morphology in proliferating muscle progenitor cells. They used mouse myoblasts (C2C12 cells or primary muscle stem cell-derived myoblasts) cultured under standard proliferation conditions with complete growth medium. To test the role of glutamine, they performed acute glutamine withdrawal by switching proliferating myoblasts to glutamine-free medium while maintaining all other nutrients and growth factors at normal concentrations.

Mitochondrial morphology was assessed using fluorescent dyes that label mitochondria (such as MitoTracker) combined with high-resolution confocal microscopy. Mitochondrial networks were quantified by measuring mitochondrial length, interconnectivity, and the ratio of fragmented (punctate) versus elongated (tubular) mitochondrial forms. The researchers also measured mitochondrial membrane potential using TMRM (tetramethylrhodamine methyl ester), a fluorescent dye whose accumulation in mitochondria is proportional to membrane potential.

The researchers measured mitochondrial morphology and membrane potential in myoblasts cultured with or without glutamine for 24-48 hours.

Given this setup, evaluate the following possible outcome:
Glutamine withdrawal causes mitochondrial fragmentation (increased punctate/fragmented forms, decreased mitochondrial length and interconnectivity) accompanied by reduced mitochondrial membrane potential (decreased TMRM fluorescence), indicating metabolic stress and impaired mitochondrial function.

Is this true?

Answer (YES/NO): NO